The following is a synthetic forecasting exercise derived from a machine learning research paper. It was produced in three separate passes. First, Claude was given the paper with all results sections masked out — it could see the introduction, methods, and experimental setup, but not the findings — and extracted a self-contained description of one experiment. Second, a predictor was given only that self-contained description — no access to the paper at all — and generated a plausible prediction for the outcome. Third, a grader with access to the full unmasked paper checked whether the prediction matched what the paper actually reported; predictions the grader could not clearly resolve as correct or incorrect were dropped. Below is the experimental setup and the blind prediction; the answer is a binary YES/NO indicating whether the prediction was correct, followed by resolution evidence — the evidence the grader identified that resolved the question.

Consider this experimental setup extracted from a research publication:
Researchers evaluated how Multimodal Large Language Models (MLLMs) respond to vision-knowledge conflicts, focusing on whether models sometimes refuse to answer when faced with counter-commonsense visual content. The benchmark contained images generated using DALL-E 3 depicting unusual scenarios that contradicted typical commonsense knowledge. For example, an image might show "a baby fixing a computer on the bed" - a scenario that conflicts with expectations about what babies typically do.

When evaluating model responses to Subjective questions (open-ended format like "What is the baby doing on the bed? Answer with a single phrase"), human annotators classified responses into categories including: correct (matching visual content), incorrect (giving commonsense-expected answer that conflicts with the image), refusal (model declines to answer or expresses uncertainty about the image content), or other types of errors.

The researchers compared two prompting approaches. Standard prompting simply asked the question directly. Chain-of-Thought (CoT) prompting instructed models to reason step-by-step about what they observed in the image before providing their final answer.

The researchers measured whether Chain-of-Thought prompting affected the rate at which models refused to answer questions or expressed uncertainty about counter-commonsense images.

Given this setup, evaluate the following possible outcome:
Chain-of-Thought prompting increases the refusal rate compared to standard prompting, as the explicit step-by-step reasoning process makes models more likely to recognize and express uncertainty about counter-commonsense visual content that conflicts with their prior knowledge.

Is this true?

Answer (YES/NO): YES